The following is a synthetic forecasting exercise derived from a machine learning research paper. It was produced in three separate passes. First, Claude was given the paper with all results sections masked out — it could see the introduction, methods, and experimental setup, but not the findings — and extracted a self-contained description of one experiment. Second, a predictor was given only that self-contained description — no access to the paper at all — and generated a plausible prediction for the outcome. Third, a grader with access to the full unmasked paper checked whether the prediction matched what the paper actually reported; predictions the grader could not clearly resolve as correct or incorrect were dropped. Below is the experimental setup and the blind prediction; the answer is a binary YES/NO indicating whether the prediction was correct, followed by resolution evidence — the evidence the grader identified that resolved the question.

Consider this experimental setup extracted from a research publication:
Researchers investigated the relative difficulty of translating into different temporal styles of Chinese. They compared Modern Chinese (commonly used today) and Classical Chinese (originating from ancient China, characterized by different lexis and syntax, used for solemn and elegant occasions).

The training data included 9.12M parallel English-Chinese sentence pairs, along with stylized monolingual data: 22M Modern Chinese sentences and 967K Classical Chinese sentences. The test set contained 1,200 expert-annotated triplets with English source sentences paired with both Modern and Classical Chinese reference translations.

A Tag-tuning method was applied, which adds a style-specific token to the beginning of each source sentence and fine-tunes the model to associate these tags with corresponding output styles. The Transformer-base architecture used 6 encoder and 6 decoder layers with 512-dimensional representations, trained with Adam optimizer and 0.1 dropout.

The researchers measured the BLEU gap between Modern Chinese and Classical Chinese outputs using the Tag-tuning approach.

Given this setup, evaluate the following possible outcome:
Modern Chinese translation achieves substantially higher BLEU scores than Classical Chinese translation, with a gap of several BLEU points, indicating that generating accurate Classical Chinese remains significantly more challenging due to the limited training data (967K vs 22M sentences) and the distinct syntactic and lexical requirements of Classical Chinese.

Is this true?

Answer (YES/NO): YES